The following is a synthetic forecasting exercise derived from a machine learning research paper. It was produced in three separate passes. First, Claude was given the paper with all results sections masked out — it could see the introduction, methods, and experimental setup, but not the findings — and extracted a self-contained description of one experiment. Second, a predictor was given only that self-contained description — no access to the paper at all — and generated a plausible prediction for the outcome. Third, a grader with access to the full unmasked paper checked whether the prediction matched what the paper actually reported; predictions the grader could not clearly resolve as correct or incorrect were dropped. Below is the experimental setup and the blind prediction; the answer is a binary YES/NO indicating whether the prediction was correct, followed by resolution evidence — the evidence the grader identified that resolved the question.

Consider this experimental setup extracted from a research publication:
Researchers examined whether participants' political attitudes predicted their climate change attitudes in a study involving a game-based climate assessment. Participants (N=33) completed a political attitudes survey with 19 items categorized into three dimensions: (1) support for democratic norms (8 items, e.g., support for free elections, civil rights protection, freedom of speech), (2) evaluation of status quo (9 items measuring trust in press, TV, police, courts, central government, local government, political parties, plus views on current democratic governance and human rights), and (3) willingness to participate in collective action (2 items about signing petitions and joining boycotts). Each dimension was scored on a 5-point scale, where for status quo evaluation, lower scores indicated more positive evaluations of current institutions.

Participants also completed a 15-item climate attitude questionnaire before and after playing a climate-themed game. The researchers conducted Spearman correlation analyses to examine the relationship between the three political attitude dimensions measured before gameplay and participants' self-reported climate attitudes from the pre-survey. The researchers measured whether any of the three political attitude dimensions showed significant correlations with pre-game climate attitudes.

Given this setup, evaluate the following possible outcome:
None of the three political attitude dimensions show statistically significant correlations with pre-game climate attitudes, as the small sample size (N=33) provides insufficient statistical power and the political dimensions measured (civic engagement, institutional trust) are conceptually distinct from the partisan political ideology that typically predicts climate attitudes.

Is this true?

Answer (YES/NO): NO